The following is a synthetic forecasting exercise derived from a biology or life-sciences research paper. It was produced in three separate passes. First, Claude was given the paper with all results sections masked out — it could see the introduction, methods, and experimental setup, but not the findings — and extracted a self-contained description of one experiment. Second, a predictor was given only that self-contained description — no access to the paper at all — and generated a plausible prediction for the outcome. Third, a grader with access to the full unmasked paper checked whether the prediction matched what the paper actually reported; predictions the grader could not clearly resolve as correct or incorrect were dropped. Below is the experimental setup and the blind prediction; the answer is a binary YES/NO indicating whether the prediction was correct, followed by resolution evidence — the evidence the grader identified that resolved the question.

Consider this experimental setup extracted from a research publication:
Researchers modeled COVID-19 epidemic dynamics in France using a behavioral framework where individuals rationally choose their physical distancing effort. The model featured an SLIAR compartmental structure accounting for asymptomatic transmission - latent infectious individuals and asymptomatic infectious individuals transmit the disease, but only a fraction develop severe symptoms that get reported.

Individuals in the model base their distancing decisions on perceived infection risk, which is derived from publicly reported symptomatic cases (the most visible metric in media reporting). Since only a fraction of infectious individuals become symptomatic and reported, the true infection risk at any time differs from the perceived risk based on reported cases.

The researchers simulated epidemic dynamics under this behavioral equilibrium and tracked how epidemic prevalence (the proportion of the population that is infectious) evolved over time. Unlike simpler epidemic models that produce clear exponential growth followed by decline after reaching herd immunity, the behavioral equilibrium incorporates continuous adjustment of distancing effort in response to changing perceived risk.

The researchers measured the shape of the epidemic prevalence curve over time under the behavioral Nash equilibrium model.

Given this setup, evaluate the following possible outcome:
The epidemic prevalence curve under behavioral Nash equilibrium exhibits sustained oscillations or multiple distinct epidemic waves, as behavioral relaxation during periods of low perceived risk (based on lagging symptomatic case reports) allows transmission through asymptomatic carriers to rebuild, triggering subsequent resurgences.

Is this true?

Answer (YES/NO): NO